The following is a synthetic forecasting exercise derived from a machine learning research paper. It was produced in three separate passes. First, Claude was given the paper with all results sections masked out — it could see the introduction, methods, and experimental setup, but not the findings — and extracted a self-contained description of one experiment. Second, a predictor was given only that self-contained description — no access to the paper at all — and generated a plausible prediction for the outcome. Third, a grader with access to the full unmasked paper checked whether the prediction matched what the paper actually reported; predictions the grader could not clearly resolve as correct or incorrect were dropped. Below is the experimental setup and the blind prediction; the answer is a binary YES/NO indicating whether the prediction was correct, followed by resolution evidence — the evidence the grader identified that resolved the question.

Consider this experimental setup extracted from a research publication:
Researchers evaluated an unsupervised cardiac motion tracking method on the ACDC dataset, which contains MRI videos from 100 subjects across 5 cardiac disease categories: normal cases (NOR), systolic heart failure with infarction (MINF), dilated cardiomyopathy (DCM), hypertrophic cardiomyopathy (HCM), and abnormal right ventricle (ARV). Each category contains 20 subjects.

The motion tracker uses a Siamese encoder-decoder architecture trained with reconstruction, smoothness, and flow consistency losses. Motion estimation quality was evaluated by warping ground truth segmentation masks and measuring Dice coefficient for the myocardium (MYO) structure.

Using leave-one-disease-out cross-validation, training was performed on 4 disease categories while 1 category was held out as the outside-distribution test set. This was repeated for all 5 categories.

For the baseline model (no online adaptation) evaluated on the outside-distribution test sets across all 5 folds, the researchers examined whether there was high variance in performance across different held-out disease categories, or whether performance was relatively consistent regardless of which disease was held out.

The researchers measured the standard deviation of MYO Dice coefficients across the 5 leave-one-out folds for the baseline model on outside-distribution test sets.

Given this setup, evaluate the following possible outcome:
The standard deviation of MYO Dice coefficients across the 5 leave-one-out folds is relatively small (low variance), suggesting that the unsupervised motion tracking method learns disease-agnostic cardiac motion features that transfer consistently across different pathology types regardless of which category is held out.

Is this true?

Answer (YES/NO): NO